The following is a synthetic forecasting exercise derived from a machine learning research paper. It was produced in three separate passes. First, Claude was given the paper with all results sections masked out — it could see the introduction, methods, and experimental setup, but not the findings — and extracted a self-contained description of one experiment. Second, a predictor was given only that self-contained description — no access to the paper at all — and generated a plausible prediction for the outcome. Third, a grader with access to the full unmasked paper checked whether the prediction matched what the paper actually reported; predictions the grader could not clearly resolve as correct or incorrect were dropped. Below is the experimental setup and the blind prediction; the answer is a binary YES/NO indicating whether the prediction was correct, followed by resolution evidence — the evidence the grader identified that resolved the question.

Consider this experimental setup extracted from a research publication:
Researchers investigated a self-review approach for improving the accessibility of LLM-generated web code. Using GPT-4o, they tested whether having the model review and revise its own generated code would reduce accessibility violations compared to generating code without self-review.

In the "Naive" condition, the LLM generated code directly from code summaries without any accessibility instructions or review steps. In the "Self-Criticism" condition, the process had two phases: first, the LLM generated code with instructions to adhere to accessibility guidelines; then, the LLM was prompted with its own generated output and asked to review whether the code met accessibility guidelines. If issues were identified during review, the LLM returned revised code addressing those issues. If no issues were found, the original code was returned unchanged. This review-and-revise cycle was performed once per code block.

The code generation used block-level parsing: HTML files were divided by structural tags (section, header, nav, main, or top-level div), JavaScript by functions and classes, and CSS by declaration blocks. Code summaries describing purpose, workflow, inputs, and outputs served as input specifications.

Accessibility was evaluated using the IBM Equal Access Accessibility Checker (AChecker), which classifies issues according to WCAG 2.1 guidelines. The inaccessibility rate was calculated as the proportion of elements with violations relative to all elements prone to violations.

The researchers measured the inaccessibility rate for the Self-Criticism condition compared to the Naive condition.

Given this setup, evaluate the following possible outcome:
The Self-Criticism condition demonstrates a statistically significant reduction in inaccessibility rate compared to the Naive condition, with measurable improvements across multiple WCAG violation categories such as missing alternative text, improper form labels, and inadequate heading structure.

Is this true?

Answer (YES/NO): NO